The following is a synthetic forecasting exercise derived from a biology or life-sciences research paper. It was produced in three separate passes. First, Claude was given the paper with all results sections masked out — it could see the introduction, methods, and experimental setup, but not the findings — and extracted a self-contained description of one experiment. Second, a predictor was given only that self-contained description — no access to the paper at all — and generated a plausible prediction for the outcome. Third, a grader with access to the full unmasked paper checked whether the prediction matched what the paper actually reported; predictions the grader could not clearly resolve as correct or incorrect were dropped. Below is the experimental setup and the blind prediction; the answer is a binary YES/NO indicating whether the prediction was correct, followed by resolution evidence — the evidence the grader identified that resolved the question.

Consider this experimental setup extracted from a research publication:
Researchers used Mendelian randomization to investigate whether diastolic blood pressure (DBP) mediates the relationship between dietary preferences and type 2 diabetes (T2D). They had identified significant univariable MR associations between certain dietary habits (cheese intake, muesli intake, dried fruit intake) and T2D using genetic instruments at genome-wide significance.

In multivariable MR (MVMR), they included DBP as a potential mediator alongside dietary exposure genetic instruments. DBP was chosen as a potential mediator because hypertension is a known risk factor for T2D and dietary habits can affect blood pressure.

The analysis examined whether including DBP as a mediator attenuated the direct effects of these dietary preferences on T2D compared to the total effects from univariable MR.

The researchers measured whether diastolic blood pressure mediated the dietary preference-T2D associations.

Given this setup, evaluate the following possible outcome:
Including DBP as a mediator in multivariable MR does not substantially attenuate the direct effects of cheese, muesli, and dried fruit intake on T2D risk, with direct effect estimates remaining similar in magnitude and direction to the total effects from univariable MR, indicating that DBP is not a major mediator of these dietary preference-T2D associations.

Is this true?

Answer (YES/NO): YES